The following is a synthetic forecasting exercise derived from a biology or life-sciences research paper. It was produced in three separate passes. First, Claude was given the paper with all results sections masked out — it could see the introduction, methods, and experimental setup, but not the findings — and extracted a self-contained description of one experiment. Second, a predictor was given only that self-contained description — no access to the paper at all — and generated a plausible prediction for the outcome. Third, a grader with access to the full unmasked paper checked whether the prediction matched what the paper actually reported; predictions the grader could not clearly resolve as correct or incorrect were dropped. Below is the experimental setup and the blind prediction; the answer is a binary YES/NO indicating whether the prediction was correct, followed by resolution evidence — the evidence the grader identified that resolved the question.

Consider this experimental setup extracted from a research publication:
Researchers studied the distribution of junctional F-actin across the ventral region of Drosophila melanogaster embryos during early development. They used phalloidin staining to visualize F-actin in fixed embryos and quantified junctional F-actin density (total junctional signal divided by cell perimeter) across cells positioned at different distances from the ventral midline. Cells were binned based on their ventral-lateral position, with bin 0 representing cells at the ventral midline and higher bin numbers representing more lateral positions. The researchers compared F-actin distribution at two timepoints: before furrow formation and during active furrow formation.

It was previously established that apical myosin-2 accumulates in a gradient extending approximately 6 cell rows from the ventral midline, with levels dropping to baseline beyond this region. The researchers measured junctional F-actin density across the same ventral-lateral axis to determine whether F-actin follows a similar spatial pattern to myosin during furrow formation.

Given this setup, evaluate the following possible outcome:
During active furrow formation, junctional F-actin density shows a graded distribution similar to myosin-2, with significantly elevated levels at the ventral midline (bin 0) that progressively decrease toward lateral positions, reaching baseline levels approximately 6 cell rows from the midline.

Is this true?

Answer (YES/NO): NO